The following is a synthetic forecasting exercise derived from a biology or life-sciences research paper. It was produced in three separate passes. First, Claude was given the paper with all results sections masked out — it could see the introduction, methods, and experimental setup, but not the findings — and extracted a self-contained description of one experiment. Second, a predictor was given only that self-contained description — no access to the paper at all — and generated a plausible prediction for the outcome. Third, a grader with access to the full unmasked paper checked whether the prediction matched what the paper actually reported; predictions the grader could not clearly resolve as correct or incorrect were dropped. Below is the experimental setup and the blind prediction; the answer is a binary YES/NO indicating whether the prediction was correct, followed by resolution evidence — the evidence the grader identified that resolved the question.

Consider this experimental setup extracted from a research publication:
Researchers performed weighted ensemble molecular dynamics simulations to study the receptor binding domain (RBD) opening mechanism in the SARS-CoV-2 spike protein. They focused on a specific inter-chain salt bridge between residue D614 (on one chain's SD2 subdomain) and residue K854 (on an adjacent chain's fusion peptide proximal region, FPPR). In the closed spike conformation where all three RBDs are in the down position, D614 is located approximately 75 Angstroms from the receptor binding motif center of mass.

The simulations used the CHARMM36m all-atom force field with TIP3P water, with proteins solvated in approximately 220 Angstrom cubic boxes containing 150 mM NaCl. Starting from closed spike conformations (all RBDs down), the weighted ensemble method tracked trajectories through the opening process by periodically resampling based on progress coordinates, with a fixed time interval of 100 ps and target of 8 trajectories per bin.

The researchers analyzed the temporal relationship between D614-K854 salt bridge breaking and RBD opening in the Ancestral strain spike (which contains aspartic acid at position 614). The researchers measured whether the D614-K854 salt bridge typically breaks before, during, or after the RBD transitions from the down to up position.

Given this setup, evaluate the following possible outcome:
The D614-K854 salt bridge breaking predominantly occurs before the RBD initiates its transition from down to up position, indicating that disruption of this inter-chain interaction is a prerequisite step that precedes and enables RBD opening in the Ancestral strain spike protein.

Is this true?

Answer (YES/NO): YES